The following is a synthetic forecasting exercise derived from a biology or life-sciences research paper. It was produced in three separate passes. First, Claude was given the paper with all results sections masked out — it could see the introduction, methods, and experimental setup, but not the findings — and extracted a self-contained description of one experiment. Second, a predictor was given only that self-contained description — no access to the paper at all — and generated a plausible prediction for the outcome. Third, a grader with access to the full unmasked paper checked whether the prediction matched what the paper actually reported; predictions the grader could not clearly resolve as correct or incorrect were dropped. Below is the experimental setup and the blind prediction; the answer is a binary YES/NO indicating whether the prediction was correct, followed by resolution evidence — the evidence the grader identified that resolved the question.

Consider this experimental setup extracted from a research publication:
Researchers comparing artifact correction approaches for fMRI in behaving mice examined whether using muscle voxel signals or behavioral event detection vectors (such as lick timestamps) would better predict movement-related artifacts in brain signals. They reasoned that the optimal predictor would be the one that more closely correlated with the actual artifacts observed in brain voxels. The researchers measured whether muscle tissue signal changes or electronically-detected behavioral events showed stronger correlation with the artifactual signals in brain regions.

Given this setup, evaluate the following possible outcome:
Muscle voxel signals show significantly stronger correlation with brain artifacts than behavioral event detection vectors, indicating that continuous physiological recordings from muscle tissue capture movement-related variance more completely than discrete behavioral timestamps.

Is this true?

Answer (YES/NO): YES